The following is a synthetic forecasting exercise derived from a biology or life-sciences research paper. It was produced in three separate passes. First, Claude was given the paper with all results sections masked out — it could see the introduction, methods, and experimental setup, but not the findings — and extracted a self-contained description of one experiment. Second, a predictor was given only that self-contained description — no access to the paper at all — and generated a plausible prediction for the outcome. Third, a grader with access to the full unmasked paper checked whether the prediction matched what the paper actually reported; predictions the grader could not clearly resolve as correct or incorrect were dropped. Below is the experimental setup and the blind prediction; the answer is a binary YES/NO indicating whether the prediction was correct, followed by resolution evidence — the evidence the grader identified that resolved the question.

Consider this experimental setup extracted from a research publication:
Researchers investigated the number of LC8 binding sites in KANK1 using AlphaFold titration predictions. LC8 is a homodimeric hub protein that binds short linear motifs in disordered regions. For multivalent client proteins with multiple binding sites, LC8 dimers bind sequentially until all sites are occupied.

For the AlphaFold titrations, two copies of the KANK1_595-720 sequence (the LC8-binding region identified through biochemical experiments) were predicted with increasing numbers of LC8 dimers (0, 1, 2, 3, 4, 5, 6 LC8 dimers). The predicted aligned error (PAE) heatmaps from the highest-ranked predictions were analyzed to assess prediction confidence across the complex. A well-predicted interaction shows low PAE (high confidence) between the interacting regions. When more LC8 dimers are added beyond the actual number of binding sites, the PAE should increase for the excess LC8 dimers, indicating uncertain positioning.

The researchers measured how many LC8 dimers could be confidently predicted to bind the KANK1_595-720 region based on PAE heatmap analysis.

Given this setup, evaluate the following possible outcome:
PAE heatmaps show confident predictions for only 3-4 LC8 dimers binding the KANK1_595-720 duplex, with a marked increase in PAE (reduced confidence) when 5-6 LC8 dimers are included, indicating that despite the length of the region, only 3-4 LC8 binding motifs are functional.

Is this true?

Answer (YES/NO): NO